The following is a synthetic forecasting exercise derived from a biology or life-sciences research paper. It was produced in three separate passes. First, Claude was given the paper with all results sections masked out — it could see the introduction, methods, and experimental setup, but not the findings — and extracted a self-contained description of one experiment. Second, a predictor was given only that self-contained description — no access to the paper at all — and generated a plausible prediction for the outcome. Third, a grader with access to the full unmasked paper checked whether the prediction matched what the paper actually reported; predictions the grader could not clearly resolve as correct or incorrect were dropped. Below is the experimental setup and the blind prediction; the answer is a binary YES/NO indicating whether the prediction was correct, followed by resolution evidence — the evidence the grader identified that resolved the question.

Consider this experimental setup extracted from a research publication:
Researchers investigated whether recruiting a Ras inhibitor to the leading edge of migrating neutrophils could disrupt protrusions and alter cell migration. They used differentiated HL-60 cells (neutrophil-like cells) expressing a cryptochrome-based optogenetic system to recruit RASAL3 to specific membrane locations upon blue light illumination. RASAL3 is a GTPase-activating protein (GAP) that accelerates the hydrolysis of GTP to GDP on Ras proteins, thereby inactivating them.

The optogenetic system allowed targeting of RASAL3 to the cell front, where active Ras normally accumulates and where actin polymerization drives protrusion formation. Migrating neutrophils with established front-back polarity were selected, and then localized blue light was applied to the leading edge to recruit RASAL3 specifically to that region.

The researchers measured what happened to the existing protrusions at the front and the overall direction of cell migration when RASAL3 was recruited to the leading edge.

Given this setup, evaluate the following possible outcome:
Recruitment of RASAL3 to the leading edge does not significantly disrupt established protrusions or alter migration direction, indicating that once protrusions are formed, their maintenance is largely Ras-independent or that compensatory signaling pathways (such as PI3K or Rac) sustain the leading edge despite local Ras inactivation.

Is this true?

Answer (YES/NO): NO